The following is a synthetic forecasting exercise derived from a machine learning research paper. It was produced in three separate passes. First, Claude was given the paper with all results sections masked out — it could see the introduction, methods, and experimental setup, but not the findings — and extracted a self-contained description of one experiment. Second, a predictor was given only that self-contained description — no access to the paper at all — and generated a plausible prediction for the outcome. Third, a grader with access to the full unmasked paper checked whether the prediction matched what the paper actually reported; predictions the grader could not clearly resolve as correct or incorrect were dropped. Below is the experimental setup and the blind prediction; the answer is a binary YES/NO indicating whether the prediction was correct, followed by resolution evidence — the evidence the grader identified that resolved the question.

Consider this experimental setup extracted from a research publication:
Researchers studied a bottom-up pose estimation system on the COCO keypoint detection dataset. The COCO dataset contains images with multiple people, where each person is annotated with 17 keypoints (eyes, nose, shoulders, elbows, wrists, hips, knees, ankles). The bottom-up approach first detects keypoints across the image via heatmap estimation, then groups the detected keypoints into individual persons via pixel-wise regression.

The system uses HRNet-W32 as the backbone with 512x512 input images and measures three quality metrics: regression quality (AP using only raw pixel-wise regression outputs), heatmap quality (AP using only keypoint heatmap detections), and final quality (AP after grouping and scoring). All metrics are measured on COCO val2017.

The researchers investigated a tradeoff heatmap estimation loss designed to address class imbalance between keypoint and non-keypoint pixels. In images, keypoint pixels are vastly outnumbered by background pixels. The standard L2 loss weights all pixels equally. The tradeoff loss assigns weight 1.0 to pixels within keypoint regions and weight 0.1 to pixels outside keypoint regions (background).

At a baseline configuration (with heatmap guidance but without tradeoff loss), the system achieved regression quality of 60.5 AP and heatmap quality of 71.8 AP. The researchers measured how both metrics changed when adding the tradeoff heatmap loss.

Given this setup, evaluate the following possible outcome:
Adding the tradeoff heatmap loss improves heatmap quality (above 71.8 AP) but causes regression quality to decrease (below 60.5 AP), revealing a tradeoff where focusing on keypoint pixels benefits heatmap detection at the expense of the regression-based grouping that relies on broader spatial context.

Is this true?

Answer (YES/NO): NO